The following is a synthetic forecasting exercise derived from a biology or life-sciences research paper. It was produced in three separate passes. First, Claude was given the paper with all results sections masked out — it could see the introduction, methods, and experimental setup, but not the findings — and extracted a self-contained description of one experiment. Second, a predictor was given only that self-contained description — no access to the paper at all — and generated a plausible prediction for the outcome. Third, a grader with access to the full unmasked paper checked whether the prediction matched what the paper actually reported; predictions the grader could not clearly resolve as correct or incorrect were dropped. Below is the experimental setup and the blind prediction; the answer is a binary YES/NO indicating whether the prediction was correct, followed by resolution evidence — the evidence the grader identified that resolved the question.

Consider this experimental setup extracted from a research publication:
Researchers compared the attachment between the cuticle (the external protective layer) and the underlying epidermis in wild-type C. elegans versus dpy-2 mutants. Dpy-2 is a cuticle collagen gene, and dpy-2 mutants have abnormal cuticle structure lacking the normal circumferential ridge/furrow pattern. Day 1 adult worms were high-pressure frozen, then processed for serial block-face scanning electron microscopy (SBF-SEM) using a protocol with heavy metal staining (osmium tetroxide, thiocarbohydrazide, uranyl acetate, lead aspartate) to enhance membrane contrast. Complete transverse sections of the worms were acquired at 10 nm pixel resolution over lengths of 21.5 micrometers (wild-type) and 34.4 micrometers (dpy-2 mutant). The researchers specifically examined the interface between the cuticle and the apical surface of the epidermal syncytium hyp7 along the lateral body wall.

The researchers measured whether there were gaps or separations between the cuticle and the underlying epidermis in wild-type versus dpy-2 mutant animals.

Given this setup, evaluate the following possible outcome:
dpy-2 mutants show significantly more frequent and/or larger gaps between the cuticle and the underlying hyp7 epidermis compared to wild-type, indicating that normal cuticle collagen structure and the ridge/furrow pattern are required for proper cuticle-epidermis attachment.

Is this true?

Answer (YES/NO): YES